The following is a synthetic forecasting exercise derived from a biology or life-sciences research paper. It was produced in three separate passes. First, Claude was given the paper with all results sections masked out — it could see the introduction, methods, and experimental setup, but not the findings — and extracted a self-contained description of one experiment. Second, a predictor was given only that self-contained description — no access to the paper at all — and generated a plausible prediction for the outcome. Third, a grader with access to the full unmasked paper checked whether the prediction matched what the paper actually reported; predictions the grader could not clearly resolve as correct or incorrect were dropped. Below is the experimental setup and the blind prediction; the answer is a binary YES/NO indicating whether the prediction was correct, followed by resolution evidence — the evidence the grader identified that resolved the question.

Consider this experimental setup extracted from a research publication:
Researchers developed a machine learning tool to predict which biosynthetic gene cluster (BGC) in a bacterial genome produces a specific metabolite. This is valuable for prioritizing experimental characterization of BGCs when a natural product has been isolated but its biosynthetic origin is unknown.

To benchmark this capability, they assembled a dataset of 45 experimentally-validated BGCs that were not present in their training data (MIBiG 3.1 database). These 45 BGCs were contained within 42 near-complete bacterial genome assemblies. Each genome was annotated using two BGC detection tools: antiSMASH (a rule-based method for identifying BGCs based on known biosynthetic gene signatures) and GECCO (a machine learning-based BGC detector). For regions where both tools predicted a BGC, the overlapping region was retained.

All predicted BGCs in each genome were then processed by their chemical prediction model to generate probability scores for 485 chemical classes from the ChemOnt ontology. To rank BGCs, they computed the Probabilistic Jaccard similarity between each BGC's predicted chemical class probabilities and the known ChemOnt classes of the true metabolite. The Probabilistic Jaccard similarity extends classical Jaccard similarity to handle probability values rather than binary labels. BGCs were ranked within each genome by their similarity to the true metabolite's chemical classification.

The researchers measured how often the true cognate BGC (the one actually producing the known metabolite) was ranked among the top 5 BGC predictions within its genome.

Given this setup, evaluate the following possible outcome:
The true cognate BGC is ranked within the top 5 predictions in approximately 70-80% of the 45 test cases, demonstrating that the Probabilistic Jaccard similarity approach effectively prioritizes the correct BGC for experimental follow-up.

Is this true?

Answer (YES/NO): NO